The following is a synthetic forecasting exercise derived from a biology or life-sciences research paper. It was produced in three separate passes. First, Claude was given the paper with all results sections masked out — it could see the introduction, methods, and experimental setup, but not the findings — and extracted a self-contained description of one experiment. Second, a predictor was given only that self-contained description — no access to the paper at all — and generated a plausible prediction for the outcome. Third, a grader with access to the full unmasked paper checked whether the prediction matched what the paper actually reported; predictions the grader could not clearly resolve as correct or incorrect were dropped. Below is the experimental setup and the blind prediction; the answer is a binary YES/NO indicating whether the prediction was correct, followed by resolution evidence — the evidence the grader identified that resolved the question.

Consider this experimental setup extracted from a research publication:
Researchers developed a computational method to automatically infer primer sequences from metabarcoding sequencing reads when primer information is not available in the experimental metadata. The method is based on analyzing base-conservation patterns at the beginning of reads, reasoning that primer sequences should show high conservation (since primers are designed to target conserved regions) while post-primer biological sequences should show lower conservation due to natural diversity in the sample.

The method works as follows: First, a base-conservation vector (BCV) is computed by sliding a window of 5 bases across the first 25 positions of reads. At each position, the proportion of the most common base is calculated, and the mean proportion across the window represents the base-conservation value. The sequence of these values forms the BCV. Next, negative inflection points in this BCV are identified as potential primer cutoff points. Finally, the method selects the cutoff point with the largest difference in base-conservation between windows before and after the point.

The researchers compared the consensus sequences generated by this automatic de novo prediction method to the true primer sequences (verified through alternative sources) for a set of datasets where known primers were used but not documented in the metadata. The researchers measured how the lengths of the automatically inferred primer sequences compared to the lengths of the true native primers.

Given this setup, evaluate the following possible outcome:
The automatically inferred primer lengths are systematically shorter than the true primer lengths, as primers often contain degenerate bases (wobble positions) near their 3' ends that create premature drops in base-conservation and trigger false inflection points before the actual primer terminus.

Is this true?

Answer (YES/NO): NO